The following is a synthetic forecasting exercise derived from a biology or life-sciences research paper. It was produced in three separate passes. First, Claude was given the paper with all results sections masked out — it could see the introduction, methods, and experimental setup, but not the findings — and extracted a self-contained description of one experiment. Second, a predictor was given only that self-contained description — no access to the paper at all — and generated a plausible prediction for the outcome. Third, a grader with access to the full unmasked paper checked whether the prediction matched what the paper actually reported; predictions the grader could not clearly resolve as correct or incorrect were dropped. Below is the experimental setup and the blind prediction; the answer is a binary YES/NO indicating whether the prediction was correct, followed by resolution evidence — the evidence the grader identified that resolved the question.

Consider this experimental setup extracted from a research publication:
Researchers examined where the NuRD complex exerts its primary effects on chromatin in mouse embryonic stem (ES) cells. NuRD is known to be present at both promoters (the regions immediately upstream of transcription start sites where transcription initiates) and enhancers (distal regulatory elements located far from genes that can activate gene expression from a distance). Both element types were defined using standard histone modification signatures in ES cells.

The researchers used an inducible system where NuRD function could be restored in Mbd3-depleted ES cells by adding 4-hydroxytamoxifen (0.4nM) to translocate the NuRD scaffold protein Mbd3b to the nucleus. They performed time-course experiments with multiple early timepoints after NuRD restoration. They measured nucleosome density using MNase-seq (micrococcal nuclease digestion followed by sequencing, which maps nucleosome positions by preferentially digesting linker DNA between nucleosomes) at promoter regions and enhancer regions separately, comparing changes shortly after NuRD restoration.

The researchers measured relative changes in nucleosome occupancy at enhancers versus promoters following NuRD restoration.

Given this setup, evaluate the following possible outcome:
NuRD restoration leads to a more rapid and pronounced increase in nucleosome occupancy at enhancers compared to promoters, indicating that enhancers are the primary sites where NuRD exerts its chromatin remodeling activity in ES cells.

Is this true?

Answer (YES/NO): NO